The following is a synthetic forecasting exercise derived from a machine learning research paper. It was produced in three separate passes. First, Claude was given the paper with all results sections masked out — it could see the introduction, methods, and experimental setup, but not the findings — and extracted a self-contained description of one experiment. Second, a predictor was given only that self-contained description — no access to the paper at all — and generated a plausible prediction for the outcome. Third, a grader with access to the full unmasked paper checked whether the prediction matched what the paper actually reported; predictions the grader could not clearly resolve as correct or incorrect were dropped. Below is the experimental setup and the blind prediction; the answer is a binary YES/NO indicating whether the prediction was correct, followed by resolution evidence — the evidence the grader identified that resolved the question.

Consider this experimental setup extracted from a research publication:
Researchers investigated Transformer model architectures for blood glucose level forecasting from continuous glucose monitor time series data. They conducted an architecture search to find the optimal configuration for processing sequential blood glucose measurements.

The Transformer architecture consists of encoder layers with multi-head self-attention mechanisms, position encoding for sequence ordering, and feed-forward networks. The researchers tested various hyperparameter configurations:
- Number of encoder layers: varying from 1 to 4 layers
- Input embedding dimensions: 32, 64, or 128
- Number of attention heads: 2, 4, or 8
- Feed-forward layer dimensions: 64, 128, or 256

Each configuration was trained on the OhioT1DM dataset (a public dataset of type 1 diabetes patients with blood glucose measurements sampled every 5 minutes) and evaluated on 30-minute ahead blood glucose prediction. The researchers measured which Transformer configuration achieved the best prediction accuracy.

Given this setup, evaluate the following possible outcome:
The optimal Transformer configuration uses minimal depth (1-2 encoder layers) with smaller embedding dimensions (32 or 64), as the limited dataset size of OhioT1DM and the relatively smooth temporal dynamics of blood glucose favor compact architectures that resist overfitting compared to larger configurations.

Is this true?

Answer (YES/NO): YES